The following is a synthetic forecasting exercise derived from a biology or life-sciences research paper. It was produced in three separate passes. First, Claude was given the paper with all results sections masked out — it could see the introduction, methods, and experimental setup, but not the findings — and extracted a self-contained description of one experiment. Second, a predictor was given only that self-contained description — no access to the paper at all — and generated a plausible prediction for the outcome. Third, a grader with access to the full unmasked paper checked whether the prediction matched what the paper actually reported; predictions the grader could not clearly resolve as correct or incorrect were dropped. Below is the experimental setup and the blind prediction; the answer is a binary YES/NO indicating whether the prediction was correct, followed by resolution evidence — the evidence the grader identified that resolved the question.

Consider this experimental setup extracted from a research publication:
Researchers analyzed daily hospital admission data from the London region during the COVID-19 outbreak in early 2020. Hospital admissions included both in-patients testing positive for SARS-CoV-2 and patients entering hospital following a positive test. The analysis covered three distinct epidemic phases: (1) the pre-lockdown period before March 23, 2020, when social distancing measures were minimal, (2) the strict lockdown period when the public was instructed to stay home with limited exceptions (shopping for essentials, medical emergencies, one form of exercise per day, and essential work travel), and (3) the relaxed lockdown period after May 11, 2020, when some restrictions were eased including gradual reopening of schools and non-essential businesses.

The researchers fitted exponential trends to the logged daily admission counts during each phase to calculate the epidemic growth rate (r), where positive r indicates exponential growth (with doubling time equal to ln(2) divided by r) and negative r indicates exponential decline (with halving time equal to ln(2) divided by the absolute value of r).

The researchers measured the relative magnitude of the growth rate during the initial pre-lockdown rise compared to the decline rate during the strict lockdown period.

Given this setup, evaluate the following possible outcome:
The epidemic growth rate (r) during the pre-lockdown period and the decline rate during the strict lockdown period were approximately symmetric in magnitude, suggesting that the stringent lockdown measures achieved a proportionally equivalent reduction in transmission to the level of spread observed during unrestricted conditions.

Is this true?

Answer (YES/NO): NO